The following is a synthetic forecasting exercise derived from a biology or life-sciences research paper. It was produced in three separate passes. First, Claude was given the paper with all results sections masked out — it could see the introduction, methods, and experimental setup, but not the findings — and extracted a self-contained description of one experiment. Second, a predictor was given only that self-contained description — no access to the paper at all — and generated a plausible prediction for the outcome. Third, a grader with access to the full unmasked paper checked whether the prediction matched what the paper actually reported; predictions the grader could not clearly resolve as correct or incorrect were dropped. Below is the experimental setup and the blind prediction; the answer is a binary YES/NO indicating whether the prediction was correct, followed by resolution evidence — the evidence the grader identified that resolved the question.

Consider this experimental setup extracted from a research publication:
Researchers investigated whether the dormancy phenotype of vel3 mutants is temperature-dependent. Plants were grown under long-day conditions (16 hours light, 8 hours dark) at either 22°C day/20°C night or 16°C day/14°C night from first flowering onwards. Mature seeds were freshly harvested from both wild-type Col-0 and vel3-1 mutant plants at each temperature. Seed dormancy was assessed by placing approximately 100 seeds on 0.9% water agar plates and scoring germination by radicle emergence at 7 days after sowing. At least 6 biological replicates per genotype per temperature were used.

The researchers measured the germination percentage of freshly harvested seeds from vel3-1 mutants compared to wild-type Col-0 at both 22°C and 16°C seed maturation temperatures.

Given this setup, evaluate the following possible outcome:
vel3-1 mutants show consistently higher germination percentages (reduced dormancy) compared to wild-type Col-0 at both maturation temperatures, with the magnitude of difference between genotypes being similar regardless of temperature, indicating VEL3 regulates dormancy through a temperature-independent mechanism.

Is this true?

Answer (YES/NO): NO